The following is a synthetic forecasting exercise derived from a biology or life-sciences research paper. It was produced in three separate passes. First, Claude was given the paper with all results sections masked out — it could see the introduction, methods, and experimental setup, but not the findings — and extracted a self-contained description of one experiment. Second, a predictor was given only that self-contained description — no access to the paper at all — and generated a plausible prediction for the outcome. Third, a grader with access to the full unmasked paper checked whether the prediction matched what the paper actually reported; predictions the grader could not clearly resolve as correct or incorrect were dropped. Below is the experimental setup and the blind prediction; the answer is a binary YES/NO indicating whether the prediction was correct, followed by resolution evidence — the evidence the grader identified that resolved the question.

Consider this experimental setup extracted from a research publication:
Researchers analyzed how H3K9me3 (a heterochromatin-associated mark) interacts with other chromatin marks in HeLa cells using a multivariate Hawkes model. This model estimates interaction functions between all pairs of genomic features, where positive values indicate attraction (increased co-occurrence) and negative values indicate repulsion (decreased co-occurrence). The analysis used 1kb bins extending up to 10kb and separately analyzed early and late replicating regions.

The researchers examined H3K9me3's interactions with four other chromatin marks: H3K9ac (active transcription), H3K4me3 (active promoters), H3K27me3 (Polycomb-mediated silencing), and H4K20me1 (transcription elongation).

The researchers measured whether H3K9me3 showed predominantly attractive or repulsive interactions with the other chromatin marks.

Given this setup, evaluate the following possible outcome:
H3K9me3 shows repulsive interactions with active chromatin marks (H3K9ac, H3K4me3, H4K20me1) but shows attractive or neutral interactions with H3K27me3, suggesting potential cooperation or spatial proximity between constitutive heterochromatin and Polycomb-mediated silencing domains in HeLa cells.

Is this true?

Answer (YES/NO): YES